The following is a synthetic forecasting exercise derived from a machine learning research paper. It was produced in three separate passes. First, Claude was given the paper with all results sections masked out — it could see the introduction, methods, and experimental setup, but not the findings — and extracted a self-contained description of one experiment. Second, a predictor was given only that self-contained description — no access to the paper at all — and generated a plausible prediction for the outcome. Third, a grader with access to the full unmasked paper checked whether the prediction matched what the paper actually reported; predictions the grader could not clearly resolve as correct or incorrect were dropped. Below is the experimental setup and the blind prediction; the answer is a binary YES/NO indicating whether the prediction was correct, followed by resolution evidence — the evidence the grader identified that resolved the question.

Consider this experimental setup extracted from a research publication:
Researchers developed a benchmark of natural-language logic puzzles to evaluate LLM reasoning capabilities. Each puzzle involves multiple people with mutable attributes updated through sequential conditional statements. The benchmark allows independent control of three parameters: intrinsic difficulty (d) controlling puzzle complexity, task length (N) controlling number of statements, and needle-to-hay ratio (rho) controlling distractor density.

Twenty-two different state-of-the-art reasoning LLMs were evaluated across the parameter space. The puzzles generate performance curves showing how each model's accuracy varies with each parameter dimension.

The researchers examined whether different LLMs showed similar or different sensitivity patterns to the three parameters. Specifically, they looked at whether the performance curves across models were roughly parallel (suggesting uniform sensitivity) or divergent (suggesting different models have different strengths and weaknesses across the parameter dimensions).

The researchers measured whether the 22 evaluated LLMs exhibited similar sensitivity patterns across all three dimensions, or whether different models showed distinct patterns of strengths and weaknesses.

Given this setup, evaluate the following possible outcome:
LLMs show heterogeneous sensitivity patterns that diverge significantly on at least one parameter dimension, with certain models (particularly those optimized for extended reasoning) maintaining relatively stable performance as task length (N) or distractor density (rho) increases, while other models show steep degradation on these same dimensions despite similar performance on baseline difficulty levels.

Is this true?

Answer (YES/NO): YES